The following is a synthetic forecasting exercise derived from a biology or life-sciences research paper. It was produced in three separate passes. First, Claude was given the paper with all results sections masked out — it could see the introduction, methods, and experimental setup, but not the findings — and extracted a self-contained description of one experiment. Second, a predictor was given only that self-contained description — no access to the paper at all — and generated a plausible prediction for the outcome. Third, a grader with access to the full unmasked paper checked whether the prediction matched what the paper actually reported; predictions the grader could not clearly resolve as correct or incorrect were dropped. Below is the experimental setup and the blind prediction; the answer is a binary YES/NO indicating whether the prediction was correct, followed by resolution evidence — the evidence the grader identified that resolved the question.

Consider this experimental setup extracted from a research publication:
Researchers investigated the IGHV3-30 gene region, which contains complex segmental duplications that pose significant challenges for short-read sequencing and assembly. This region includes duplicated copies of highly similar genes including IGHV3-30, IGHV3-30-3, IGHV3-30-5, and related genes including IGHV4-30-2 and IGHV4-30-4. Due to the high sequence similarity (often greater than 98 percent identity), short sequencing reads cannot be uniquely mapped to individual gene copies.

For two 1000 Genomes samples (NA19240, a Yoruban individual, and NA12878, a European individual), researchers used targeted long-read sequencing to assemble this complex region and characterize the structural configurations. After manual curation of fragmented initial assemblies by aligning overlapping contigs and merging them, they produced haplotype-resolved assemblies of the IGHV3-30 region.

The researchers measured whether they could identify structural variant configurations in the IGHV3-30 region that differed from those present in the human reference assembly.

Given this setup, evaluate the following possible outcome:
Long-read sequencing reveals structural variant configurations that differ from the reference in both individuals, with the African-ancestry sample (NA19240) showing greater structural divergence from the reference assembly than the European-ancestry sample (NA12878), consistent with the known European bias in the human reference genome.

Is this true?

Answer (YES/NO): NO